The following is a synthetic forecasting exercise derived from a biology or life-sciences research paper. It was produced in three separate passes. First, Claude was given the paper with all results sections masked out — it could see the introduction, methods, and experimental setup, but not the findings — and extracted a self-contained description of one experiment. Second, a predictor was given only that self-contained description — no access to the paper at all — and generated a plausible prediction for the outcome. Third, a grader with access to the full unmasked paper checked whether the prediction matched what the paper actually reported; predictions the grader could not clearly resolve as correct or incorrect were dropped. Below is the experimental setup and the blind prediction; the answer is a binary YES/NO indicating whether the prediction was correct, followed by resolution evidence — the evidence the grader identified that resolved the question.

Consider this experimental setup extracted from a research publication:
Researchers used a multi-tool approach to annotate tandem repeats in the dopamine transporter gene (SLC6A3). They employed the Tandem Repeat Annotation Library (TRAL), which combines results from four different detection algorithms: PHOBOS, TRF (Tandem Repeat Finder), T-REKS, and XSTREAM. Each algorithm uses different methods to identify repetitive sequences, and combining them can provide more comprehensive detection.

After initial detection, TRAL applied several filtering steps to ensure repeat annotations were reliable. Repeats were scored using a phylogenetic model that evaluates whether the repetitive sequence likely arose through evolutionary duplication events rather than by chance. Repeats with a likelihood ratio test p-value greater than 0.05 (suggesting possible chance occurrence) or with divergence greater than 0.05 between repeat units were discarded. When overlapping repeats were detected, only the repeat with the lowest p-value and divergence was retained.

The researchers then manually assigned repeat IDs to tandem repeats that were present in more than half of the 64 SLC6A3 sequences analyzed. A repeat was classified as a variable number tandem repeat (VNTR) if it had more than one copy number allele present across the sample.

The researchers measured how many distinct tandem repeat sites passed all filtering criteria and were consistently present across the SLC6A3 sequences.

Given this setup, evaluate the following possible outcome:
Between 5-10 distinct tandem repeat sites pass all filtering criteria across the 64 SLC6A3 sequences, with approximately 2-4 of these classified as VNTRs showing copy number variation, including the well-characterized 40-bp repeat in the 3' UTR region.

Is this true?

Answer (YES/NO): NO